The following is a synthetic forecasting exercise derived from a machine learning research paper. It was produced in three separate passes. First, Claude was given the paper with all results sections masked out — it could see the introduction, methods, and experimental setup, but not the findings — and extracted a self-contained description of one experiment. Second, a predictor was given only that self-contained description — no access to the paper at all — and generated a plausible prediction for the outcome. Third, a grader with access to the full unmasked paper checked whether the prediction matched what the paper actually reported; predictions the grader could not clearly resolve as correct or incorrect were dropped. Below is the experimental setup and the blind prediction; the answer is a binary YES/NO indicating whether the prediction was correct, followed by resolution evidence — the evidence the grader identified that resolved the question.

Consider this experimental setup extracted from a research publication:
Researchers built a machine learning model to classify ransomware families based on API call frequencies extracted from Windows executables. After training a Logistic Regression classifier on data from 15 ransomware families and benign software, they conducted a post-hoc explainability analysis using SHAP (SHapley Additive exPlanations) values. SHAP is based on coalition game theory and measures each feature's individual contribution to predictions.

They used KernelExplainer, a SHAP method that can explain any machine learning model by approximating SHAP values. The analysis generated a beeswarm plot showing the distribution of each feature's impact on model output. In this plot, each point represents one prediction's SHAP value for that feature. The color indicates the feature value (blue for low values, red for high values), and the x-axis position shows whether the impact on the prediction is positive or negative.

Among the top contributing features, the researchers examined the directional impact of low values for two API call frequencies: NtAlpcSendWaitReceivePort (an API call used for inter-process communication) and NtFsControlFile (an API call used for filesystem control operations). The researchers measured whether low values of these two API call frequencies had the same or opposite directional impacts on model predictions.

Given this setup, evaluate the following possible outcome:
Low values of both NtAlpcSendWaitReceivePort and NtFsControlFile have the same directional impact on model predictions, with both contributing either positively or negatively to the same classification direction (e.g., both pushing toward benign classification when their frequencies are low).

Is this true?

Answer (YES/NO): NO